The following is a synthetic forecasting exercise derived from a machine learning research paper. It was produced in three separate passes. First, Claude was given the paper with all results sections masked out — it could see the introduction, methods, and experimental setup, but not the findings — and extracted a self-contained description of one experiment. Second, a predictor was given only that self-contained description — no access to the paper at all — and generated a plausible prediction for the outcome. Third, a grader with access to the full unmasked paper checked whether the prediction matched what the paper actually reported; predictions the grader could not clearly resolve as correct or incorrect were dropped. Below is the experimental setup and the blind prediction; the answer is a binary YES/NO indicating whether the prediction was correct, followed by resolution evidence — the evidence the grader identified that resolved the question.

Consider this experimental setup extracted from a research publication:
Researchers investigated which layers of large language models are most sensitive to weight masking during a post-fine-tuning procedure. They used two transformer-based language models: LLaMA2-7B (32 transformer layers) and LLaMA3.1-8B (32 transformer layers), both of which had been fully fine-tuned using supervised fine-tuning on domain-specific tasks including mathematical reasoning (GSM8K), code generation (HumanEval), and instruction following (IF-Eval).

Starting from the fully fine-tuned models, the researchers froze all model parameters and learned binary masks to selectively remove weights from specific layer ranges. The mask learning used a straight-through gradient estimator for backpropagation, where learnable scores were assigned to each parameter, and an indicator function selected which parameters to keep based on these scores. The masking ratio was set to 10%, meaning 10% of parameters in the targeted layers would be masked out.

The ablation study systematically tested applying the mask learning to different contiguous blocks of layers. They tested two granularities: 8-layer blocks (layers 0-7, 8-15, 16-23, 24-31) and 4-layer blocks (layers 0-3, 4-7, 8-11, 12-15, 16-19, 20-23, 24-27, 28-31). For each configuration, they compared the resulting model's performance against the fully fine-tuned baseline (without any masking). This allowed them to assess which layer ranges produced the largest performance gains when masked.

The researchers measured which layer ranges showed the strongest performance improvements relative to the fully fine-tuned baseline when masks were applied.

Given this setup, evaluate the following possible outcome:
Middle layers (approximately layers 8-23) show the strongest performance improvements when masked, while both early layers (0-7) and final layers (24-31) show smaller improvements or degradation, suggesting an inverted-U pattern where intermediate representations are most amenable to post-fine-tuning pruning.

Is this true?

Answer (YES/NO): NO